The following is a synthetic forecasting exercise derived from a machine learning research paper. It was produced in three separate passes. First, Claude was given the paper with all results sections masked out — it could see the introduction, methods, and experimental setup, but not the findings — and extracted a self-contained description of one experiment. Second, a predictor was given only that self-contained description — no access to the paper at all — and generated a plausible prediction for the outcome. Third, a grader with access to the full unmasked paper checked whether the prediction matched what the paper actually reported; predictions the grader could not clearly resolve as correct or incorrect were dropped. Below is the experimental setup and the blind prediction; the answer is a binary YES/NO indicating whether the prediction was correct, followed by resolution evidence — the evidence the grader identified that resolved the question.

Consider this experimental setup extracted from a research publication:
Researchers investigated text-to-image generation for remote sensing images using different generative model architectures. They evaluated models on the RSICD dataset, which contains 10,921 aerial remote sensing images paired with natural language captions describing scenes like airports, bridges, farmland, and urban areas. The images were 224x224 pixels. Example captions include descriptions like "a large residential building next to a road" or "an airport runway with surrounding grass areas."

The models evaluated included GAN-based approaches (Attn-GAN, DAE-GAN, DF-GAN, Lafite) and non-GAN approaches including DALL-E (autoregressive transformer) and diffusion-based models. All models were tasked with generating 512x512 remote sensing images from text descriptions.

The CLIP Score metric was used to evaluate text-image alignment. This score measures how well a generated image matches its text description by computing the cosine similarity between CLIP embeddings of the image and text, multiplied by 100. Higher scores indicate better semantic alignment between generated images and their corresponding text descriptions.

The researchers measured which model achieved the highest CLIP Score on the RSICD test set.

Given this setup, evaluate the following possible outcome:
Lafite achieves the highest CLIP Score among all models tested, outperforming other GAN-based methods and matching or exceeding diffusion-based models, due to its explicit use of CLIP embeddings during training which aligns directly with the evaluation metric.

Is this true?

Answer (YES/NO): YES